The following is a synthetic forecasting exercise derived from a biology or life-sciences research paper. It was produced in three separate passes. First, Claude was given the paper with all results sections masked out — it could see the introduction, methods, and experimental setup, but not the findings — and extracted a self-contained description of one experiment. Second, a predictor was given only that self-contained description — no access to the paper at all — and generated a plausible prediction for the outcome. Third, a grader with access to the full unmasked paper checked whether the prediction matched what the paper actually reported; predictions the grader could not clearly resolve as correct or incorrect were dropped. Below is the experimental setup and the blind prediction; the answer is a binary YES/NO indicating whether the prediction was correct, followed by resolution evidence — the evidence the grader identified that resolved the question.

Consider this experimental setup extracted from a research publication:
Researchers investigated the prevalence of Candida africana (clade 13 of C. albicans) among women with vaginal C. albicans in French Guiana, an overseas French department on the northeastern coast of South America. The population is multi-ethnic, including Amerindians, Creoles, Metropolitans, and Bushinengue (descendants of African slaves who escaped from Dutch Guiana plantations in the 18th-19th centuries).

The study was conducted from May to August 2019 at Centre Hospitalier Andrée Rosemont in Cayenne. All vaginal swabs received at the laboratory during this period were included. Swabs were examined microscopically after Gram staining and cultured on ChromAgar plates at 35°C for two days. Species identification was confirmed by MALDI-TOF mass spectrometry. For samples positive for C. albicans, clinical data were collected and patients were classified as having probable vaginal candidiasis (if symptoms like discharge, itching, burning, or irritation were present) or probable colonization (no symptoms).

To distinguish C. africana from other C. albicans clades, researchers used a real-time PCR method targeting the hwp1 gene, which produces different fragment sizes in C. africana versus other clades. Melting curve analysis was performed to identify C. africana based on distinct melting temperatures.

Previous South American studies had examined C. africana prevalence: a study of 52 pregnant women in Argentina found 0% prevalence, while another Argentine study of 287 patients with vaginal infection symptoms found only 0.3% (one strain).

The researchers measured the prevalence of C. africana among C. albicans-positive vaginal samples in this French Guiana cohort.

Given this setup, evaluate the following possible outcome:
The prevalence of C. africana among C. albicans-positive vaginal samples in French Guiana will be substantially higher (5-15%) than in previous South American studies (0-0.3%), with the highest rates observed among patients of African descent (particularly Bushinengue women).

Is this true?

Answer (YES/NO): NO